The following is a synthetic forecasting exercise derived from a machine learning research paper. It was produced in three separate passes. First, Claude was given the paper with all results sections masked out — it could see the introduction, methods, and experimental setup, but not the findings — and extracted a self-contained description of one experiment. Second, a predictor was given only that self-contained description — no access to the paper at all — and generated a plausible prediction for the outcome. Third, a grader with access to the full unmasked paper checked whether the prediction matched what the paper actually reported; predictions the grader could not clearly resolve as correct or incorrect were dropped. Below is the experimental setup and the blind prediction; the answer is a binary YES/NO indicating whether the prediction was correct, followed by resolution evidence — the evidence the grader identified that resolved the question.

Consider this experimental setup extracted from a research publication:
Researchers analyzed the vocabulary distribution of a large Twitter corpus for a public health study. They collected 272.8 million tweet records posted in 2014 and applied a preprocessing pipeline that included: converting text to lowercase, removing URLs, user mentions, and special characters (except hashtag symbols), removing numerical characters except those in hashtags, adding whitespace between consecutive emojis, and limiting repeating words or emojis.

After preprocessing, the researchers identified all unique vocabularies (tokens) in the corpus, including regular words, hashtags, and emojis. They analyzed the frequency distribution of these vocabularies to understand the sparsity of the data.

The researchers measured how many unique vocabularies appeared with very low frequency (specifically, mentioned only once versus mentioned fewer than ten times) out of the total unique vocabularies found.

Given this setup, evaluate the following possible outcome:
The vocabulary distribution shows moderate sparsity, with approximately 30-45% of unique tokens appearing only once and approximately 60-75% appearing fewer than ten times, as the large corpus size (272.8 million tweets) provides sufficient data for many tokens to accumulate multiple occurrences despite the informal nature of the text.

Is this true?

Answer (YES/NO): NO